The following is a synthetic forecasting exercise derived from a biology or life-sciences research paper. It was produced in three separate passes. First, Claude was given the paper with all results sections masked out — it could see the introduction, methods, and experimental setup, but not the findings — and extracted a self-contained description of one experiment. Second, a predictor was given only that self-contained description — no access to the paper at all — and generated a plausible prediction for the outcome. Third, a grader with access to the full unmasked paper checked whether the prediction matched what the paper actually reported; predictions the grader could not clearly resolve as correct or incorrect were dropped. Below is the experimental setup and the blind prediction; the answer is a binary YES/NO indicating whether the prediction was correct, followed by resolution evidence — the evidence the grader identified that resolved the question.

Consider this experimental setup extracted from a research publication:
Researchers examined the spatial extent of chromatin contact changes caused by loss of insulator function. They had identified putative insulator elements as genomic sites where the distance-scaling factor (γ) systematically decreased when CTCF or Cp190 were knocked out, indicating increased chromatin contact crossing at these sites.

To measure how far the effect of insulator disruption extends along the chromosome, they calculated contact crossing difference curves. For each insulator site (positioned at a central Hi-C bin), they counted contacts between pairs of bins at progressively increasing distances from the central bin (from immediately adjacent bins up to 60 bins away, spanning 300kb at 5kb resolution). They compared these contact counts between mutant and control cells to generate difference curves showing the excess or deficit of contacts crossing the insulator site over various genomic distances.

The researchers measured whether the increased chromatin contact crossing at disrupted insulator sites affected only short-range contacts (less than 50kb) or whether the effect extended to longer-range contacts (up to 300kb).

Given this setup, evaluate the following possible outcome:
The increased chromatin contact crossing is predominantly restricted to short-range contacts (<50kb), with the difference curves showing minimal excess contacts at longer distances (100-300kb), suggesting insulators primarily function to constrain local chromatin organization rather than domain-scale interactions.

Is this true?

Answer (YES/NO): NO